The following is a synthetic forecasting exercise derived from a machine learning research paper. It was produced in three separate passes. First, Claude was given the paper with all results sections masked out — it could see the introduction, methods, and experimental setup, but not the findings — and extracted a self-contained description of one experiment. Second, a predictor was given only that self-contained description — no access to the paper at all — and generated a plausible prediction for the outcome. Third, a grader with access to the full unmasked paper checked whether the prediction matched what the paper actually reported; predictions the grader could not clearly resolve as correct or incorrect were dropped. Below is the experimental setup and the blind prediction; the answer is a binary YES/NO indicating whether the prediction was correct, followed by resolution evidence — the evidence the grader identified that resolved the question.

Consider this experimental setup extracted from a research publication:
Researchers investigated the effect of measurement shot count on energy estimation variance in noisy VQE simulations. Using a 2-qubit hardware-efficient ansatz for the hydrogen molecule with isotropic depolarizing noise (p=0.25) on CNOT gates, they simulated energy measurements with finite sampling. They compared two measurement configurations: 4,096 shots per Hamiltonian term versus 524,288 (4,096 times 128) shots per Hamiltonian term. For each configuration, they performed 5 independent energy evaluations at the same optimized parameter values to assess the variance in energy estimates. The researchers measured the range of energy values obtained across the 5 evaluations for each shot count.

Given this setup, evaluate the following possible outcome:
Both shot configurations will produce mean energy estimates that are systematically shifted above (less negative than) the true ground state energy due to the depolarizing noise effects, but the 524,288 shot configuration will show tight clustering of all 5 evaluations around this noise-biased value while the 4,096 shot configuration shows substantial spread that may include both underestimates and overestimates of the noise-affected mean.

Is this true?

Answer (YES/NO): YES